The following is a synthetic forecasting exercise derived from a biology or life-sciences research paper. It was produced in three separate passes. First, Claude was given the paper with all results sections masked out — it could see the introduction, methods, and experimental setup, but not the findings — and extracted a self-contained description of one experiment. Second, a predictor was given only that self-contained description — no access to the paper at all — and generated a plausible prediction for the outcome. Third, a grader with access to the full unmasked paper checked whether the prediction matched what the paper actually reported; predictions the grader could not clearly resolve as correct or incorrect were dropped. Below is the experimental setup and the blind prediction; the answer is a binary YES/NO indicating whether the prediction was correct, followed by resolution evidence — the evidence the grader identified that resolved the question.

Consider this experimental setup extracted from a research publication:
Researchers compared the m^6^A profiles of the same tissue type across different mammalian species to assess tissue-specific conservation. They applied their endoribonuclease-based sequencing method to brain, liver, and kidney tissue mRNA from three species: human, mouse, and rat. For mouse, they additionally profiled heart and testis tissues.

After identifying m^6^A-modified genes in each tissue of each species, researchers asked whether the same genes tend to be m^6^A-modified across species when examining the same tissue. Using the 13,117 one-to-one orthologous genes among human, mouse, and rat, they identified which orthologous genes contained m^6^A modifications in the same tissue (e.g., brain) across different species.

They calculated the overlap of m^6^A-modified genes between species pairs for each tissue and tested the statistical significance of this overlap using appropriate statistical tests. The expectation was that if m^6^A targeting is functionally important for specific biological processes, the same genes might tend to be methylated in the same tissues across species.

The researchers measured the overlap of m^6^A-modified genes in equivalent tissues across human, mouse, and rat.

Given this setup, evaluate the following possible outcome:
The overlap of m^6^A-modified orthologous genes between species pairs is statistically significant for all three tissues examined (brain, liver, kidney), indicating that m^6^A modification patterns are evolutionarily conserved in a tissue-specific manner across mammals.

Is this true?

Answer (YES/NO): YES